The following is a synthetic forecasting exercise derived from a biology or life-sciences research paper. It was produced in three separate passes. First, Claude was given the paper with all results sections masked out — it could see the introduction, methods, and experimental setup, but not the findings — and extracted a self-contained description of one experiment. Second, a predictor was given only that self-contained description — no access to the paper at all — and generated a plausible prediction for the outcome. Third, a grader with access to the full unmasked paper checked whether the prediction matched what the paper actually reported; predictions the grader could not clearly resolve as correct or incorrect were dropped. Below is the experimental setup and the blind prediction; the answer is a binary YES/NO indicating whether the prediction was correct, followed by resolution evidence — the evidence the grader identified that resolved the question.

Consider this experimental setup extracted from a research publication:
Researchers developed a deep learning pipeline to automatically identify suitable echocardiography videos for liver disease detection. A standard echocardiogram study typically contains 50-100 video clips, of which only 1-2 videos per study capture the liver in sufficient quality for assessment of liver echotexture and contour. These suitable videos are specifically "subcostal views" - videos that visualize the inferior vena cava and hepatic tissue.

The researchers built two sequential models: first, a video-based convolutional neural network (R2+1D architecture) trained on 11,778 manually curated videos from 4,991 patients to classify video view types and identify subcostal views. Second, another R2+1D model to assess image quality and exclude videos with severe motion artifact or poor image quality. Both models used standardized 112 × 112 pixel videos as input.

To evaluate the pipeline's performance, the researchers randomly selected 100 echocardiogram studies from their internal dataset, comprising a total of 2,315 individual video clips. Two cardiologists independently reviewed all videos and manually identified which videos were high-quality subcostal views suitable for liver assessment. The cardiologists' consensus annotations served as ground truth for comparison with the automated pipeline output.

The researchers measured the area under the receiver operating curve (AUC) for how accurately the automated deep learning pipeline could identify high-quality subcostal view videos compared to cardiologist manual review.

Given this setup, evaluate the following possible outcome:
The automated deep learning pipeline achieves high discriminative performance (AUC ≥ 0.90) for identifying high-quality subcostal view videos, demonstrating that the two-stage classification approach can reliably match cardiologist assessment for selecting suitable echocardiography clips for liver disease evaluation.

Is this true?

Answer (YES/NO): NO